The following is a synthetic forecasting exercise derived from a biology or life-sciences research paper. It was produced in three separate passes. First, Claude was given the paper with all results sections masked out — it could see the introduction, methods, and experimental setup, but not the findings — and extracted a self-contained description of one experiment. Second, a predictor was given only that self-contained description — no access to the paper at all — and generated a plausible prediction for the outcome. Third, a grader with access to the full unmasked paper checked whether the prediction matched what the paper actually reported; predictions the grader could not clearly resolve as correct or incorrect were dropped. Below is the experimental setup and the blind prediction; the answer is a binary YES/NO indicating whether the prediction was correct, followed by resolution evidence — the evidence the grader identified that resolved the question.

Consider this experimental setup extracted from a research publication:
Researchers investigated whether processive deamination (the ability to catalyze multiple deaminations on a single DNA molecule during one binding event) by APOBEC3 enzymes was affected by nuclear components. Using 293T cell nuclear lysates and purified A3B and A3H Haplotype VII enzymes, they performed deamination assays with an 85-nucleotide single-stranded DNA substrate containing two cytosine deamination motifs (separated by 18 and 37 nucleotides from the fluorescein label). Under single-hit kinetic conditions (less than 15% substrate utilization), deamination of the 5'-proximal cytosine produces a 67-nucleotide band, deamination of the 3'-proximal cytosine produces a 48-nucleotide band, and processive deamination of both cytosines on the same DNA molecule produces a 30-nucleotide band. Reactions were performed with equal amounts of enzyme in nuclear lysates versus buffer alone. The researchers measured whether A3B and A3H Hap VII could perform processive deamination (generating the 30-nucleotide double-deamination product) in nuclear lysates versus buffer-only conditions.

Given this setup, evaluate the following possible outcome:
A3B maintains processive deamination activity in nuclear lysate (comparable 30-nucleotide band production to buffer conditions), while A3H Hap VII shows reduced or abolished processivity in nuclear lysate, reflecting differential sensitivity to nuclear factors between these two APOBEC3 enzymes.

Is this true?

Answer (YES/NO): NO